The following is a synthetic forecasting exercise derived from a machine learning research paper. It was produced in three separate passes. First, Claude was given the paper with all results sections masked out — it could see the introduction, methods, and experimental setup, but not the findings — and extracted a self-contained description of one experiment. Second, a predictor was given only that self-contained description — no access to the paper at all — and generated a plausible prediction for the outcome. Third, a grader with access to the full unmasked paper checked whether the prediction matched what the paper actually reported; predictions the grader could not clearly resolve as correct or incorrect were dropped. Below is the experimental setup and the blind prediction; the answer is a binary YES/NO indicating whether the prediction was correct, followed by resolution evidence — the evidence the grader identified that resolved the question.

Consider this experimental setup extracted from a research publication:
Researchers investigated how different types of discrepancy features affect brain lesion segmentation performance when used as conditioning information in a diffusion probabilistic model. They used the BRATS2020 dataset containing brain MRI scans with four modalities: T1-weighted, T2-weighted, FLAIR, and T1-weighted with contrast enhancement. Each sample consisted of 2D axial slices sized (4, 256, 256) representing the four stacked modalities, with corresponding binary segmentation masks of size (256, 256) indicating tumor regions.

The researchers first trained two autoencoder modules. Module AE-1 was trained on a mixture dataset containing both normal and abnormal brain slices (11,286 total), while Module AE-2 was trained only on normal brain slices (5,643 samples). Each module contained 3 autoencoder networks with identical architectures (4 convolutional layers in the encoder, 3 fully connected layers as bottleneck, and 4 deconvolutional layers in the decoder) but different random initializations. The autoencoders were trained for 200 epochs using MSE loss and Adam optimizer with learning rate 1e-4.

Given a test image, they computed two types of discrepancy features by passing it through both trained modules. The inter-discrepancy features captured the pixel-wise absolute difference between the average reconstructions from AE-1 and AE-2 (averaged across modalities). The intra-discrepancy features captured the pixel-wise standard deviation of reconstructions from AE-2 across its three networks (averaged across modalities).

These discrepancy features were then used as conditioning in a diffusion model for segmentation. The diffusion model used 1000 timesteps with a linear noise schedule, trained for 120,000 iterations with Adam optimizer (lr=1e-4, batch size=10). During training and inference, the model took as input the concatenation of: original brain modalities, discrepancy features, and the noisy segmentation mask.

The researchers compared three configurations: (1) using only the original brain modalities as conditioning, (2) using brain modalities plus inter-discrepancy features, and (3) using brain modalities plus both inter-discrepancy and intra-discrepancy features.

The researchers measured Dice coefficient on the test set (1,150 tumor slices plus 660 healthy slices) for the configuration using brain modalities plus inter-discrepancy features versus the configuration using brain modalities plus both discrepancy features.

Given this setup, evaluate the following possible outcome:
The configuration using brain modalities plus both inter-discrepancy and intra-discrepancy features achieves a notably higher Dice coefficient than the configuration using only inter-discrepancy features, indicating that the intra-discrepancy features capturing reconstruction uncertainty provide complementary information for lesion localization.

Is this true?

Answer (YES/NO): NO